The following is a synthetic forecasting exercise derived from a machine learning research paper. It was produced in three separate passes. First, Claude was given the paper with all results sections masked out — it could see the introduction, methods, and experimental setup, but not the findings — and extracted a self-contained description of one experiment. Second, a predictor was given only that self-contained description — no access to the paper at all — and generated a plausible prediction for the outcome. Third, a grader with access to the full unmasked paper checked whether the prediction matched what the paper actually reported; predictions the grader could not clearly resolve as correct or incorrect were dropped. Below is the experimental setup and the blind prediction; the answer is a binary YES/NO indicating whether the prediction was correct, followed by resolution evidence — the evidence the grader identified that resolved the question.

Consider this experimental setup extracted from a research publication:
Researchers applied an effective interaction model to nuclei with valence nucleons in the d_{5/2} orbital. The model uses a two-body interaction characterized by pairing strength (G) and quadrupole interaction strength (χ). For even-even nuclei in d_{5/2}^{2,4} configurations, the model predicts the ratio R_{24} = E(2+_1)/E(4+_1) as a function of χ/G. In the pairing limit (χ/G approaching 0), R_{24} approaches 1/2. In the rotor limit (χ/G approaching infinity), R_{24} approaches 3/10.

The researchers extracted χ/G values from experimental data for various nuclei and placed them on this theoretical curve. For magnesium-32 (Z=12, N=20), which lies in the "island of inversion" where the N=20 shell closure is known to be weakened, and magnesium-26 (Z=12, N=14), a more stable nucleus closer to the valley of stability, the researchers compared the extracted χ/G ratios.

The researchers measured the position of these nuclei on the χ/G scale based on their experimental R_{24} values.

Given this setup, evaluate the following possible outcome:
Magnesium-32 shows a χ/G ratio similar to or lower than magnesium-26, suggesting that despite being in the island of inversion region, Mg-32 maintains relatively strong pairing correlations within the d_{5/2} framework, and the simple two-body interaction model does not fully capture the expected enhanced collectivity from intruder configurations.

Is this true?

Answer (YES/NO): NO